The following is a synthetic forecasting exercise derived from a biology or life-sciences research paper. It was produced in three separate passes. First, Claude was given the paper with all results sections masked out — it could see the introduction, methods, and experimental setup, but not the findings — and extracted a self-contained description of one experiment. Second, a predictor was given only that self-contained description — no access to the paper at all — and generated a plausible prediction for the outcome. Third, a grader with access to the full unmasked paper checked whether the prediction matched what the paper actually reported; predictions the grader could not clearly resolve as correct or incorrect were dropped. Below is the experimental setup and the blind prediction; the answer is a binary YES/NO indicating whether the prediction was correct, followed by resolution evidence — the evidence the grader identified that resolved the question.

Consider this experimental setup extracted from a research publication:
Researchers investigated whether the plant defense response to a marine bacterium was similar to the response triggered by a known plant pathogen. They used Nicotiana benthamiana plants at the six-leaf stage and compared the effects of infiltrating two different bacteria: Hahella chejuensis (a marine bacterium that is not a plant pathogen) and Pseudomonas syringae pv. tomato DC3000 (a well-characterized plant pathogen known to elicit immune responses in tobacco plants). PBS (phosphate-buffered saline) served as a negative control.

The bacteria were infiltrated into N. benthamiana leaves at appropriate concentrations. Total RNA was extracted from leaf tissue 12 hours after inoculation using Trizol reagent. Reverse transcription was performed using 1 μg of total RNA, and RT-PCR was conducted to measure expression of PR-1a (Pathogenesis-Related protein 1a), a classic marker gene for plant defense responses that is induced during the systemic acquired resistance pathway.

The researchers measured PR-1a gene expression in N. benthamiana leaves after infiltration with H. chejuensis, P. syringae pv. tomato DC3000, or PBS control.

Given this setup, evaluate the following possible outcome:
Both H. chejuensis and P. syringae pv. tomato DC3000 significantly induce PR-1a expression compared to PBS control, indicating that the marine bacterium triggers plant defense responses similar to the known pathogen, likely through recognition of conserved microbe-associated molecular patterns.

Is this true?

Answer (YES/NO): NO